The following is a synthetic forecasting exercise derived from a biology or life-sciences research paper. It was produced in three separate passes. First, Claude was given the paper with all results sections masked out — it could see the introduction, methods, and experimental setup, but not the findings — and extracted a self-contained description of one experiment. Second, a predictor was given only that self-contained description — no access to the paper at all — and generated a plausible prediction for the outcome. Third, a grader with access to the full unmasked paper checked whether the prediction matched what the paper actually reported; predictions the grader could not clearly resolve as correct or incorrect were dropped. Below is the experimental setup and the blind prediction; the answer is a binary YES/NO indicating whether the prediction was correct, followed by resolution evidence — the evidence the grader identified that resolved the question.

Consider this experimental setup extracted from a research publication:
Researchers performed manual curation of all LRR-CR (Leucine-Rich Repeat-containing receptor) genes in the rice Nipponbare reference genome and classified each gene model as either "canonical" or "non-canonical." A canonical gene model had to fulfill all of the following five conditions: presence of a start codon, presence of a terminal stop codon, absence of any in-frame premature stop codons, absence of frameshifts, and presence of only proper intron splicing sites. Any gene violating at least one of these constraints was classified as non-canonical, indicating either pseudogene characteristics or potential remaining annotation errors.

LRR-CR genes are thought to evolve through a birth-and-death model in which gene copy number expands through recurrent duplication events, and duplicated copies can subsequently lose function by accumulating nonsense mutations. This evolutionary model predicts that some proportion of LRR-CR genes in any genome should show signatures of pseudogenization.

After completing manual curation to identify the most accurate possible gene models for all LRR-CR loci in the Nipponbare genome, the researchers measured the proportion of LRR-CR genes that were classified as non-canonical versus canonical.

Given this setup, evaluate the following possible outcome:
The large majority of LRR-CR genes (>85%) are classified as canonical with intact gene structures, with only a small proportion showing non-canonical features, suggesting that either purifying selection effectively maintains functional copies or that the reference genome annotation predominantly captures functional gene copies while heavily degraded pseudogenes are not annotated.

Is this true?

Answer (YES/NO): NO